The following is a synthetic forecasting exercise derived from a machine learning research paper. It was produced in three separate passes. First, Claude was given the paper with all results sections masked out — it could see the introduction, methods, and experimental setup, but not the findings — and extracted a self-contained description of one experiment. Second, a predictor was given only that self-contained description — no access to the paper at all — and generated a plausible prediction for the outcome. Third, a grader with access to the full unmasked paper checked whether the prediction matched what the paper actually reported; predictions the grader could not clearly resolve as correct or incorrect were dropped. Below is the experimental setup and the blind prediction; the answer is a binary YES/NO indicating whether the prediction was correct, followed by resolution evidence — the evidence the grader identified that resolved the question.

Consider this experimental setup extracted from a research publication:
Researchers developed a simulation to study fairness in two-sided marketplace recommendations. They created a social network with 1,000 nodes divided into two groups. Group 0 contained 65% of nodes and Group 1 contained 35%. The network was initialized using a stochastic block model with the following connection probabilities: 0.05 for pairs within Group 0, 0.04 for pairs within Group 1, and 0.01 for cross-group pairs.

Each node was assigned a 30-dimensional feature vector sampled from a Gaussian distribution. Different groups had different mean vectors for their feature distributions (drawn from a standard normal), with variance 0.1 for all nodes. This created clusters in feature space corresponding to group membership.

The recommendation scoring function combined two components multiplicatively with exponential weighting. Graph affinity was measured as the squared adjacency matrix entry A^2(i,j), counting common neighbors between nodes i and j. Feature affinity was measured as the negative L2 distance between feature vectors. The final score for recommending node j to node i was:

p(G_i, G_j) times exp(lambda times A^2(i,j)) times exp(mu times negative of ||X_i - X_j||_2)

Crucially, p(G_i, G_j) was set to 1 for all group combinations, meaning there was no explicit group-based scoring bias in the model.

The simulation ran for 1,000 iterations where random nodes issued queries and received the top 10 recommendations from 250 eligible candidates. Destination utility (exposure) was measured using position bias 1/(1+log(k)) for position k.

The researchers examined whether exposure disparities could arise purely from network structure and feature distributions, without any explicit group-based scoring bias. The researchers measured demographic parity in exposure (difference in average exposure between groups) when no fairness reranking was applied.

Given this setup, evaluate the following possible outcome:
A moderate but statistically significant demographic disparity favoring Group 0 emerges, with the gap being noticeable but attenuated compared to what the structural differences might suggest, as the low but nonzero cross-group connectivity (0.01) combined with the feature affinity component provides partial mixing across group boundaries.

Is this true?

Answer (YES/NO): NO